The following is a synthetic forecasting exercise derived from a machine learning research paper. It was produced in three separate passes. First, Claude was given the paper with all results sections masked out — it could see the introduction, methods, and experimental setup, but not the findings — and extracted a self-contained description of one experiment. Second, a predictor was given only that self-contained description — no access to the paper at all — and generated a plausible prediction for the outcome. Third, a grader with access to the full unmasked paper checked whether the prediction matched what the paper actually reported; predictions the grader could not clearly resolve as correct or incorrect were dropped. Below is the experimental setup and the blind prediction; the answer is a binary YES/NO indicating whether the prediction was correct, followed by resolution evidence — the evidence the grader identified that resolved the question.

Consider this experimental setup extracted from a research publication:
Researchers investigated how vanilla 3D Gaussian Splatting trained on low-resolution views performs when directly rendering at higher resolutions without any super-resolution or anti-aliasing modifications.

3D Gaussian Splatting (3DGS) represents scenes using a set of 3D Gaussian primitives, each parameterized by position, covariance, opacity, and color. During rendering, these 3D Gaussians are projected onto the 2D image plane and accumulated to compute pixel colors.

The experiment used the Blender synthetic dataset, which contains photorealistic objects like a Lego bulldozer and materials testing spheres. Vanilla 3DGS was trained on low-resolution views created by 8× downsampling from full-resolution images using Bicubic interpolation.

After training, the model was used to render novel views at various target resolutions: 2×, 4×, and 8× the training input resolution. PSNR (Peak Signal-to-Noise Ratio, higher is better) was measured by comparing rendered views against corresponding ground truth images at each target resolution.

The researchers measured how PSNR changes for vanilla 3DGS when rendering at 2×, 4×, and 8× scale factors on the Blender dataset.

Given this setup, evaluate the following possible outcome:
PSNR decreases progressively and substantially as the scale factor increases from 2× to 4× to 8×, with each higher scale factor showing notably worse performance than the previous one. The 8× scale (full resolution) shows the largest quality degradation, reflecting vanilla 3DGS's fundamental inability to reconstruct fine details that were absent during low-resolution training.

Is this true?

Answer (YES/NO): YES